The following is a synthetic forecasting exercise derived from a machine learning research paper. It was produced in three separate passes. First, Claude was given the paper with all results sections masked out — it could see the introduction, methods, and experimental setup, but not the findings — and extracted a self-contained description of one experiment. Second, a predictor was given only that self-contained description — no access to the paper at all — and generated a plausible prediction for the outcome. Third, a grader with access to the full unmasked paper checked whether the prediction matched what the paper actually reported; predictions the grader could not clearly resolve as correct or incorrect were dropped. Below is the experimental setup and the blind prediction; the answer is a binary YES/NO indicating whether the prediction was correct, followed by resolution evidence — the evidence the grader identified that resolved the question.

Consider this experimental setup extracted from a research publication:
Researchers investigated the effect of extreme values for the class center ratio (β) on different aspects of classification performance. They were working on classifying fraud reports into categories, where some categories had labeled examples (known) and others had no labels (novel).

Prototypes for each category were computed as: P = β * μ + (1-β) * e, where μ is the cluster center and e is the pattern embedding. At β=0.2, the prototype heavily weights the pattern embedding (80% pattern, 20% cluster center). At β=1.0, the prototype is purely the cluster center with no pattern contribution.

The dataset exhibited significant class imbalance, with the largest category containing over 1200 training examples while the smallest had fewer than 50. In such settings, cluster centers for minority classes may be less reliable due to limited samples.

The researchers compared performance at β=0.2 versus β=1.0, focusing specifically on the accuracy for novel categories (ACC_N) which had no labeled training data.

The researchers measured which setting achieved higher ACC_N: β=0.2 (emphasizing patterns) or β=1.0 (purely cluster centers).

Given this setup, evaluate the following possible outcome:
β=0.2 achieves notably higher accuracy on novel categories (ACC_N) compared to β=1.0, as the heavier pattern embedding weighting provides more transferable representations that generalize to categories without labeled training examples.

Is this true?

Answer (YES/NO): YES